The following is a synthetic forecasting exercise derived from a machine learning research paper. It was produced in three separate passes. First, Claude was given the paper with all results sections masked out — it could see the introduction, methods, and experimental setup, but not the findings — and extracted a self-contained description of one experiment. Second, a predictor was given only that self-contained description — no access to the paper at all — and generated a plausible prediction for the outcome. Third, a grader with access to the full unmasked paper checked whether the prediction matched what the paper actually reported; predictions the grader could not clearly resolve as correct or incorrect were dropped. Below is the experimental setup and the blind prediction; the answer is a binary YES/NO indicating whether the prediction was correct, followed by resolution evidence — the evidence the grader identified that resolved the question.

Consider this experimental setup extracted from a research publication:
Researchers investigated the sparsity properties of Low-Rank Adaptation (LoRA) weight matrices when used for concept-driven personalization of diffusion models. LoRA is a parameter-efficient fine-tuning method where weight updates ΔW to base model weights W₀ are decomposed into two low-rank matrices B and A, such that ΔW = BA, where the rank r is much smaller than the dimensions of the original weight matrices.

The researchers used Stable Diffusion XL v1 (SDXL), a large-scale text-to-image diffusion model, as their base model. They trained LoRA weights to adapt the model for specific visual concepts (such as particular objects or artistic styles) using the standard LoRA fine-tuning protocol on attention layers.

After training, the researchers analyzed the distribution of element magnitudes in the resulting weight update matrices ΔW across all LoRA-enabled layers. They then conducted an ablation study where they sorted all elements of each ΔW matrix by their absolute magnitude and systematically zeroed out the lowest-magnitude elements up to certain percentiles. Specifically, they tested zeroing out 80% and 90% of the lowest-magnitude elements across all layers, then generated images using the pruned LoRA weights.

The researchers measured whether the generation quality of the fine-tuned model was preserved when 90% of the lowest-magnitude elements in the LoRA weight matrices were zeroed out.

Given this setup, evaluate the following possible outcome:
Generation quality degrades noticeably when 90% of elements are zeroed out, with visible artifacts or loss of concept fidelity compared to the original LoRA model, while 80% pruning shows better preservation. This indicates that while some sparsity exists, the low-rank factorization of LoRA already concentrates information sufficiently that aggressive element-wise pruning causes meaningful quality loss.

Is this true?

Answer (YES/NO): NO